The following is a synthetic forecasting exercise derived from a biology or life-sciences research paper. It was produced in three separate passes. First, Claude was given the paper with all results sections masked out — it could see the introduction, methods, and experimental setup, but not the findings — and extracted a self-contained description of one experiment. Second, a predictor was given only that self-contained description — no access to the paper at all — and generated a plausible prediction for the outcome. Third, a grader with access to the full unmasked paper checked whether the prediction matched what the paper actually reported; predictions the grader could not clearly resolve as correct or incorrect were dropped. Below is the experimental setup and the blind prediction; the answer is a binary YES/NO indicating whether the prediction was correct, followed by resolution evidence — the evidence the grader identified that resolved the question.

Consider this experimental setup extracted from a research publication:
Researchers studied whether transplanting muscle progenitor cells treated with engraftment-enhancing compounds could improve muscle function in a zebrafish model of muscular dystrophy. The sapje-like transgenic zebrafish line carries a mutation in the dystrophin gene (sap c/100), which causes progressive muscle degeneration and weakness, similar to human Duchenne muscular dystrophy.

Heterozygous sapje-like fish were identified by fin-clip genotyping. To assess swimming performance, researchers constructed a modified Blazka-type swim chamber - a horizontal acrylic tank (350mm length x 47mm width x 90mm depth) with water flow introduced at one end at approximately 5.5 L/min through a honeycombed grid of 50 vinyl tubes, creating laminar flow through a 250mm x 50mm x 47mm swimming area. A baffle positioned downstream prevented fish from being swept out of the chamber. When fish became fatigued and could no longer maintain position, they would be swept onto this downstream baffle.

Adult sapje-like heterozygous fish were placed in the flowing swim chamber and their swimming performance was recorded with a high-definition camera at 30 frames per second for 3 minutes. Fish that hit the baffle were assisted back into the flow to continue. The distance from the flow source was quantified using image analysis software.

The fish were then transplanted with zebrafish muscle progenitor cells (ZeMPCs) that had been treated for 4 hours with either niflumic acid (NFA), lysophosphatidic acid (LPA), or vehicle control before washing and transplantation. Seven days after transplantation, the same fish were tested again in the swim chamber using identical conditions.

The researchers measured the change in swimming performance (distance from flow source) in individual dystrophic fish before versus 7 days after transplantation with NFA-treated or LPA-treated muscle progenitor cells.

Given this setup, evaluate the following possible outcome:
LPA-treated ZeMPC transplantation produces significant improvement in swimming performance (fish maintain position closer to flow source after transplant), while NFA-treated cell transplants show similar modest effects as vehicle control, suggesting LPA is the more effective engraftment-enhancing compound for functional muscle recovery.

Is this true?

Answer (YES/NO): NO